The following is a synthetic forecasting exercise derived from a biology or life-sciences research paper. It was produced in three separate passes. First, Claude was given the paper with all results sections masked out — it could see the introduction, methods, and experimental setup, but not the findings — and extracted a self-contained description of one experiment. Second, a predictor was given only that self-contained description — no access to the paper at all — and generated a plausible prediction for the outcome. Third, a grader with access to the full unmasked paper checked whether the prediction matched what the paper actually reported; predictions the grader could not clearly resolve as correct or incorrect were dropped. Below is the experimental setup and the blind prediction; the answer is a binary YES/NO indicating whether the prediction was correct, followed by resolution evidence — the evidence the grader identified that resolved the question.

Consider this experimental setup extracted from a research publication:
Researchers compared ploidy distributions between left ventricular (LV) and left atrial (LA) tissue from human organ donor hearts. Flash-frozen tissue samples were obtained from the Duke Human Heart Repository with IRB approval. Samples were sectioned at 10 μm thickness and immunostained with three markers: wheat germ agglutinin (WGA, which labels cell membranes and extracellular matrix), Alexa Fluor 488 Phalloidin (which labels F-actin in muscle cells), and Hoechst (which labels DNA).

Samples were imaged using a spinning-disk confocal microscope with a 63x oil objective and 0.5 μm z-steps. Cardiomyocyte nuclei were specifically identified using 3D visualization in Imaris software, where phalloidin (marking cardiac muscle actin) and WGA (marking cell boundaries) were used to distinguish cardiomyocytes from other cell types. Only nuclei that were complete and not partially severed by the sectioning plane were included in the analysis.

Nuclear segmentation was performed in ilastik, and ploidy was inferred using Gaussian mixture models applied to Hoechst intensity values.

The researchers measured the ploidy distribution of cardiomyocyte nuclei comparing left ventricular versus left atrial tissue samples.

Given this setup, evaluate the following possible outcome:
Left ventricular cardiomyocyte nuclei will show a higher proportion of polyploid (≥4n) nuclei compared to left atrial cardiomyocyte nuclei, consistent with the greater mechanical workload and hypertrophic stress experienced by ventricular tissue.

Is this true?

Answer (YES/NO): YES